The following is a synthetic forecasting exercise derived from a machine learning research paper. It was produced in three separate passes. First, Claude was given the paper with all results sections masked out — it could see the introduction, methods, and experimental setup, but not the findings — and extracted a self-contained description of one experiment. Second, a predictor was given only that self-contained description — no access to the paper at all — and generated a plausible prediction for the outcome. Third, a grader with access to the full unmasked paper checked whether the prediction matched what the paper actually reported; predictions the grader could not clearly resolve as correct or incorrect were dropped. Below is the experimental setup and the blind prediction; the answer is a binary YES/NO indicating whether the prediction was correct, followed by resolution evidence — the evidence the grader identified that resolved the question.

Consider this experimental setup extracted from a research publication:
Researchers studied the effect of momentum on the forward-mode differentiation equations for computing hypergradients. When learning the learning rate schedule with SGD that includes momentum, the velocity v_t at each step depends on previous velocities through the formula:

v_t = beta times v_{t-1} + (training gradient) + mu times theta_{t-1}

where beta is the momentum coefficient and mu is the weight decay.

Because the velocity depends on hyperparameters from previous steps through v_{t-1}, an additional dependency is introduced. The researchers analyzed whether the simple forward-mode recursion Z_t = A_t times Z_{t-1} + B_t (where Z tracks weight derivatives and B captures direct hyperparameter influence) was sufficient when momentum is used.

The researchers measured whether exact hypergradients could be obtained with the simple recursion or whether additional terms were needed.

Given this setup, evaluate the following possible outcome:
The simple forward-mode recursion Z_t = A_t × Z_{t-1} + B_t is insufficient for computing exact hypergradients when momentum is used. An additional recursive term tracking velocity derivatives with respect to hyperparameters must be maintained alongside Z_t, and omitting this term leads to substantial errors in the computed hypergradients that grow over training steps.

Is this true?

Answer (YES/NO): YES